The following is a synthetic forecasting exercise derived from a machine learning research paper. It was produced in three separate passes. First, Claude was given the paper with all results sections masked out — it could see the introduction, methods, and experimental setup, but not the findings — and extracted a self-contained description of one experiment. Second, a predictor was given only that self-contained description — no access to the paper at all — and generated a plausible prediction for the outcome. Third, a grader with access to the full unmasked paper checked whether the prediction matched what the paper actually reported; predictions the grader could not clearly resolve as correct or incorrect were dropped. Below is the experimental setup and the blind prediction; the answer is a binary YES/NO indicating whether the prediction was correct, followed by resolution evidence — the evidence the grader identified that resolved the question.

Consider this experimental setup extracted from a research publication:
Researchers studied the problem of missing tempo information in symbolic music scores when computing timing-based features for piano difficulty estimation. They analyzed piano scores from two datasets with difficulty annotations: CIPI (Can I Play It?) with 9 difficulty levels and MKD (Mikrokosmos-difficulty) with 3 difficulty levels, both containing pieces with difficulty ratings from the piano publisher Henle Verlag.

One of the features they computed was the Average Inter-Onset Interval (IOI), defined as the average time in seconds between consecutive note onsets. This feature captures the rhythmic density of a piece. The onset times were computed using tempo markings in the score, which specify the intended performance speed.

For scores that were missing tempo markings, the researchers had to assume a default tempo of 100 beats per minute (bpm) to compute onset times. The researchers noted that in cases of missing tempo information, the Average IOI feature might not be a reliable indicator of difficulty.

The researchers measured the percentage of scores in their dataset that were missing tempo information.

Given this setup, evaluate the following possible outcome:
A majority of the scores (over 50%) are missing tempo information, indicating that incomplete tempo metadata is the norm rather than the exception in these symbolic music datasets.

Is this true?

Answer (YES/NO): NO